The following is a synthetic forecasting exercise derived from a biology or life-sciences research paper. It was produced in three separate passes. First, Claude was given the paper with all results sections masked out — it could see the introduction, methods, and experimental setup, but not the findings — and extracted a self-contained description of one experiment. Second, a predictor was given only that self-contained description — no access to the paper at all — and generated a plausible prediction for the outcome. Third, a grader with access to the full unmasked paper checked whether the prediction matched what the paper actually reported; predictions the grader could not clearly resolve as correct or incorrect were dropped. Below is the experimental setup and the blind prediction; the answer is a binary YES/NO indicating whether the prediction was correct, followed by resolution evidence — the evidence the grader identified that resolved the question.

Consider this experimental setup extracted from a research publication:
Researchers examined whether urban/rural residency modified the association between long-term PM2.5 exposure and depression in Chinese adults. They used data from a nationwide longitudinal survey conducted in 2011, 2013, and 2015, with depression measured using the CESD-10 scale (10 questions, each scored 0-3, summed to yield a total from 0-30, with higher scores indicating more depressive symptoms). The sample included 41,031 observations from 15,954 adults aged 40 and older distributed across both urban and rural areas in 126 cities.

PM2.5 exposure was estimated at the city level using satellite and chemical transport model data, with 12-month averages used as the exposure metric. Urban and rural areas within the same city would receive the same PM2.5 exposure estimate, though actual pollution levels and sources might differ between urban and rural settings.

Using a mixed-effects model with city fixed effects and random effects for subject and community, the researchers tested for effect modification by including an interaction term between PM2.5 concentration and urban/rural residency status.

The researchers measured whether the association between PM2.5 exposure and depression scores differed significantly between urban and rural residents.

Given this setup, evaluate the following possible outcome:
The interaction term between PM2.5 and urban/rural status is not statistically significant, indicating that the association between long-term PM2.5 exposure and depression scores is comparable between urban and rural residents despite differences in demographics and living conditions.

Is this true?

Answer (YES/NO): YES